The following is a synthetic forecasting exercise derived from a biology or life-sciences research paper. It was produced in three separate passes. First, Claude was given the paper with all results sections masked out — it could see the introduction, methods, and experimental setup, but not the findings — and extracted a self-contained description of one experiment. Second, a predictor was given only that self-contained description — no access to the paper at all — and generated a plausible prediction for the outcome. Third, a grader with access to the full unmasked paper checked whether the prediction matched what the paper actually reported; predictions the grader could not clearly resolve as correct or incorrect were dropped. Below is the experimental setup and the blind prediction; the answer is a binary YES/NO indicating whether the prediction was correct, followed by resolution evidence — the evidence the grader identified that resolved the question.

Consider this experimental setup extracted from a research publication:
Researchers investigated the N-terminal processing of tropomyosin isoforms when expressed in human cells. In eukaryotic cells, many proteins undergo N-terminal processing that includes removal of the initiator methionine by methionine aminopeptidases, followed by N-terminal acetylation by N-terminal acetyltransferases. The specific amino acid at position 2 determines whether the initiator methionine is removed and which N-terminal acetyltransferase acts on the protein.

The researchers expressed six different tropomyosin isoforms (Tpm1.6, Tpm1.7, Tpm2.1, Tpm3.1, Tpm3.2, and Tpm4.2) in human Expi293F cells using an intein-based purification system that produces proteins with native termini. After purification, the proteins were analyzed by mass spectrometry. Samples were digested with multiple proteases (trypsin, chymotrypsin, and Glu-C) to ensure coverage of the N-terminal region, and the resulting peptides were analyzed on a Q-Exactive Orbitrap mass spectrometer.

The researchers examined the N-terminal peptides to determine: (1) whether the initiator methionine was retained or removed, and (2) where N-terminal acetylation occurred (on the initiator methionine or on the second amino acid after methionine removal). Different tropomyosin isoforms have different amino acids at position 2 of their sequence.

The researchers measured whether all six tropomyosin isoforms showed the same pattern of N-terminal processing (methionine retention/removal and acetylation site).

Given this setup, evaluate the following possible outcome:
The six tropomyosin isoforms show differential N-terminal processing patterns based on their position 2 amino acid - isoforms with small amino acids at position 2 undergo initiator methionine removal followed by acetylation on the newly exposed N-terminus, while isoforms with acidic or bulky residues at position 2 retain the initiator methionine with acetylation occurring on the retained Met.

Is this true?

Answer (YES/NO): YES